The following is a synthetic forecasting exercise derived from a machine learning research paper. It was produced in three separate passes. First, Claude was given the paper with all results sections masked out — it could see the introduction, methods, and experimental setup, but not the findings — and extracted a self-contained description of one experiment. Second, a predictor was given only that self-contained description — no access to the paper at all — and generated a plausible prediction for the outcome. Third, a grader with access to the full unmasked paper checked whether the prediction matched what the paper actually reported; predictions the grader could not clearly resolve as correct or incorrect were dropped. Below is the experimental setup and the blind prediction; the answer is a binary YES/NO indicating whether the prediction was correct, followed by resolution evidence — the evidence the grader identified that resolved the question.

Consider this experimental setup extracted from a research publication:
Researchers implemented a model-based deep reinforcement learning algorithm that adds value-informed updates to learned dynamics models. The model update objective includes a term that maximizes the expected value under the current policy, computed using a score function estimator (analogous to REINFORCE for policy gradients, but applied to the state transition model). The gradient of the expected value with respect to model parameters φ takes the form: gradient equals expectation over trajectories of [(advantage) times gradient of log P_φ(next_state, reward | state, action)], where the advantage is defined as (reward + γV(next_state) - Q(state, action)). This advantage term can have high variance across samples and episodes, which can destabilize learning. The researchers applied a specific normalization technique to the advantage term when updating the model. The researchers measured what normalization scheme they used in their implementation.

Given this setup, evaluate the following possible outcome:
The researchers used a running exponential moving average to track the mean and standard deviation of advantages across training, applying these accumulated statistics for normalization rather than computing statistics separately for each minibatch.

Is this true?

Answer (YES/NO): NO